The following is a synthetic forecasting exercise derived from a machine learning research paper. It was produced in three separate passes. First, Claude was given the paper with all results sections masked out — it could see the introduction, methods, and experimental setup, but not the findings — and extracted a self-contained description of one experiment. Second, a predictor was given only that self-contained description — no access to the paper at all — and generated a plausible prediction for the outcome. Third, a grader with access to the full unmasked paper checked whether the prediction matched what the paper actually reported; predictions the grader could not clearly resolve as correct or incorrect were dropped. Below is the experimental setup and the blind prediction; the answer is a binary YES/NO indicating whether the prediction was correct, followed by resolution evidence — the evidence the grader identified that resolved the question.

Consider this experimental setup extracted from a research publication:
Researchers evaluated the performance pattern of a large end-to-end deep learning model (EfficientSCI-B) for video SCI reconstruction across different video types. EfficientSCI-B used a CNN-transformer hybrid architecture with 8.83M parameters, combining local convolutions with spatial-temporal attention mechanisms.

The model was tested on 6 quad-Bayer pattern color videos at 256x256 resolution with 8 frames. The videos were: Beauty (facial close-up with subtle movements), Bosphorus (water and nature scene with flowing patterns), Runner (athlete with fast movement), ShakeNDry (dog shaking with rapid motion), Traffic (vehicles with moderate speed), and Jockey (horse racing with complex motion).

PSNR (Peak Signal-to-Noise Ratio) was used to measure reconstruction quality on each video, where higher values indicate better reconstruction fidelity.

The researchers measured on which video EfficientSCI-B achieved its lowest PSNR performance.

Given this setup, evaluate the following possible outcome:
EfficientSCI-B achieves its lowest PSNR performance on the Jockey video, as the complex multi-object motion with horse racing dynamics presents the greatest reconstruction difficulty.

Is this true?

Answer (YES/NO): NO